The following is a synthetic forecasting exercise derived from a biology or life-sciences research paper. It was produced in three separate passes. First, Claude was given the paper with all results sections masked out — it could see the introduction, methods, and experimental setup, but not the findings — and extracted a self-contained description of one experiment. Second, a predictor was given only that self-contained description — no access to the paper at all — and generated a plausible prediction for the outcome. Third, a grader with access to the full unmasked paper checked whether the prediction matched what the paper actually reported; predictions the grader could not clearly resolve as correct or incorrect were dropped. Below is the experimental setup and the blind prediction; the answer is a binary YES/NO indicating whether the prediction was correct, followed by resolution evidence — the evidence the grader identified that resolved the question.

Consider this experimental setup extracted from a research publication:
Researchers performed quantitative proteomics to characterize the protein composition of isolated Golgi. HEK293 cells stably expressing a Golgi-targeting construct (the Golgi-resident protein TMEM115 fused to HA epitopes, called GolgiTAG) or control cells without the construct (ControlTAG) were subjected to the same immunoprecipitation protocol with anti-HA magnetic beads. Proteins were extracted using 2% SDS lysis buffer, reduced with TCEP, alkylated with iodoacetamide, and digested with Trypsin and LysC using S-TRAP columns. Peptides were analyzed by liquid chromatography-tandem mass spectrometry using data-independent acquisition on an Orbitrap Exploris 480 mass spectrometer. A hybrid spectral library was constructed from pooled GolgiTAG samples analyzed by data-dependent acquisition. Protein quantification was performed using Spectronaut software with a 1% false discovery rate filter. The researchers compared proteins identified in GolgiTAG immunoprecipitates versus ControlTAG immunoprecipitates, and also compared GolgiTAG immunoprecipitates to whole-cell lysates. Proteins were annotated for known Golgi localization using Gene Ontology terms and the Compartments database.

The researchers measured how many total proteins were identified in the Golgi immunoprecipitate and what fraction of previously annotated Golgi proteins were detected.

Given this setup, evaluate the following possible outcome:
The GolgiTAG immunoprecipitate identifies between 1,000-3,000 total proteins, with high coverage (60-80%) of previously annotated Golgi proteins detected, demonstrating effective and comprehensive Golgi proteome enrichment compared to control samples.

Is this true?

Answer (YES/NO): NO